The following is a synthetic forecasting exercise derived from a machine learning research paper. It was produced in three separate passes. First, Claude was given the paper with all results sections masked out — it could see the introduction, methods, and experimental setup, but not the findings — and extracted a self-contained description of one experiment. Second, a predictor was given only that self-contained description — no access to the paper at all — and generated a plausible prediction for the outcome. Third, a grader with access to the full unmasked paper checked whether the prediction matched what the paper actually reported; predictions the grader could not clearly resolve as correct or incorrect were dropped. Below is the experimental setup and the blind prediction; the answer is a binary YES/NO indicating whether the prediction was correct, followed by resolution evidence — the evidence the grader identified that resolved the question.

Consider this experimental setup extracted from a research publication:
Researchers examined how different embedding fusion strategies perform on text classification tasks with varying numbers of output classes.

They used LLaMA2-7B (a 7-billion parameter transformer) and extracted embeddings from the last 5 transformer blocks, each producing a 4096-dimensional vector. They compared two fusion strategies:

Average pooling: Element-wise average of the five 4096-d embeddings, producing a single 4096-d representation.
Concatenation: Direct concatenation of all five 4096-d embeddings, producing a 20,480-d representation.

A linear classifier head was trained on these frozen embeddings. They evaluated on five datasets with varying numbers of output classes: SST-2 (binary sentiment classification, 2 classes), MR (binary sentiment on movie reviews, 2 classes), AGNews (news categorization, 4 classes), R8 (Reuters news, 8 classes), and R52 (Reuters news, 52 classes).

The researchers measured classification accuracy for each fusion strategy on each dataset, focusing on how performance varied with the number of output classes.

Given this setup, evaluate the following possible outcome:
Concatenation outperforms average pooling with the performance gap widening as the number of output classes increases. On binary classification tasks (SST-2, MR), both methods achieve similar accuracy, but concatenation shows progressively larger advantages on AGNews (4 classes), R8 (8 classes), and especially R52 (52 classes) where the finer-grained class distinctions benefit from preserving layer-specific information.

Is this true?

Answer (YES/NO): NO